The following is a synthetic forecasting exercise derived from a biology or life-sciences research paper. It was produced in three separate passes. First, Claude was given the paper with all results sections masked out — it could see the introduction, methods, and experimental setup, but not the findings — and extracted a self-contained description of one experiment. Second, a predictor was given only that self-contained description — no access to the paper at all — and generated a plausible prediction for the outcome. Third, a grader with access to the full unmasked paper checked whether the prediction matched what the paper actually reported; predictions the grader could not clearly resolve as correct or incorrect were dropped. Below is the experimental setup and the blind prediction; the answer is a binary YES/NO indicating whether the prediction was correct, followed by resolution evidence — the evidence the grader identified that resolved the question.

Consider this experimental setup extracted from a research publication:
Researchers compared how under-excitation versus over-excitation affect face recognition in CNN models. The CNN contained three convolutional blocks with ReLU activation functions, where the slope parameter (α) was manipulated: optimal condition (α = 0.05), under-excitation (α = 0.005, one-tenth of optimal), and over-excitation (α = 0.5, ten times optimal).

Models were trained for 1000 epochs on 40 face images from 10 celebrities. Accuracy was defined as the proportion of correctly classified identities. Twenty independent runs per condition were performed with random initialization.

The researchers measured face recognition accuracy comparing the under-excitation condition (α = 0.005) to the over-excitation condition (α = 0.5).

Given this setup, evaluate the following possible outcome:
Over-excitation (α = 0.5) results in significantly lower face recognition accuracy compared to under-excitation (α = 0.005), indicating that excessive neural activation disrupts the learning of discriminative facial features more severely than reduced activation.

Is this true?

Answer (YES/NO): YES